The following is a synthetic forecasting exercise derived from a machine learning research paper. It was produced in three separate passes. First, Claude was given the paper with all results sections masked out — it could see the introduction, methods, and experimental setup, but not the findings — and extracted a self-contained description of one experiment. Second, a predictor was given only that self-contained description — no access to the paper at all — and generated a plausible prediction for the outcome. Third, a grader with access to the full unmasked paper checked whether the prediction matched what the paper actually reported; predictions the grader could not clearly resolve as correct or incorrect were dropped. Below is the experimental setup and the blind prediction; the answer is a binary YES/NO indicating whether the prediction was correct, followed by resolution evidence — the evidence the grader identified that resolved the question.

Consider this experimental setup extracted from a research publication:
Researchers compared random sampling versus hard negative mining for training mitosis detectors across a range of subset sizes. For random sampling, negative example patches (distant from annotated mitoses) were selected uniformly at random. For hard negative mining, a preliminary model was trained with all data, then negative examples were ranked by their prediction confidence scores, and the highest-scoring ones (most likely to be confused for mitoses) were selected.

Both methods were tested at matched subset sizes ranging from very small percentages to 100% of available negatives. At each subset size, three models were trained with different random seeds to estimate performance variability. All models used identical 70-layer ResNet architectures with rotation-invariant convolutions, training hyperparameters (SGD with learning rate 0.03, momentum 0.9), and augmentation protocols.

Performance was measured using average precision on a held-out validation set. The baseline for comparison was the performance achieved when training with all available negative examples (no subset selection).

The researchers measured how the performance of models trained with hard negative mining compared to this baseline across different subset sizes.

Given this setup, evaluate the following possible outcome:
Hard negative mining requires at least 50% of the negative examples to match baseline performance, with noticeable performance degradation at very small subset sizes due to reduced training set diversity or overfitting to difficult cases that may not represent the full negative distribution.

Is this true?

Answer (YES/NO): NO